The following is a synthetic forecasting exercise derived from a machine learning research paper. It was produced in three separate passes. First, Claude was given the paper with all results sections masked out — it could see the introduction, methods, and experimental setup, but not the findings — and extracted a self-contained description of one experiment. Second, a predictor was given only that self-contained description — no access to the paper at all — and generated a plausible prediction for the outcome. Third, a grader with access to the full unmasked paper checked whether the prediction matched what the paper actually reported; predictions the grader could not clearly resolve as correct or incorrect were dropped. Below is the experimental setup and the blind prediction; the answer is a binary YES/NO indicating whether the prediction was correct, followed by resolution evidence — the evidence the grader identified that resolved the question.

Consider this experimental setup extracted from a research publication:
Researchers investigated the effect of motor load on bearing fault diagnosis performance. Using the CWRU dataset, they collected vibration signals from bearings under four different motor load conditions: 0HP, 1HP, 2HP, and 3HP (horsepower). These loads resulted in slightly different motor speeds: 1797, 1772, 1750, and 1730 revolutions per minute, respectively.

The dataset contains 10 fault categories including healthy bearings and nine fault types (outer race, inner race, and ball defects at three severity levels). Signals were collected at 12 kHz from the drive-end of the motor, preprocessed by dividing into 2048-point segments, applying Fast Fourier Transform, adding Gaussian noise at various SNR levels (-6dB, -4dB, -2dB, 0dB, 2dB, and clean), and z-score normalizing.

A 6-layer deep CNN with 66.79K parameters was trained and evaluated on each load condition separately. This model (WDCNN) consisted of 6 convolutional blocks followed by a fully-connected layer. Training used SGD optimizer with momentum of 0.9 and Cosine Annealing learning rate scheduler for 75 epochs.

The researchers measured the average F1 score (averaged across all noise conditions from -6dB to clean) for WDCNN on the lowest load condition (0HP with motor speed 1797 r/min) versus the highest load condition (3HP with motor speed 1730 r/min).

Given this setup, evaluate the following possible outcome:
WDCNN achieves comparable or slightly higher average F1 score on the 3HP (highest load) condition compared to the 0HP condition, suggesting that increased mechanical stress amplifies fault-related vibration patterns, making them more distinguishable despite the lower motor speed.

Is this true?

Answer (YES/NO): YES